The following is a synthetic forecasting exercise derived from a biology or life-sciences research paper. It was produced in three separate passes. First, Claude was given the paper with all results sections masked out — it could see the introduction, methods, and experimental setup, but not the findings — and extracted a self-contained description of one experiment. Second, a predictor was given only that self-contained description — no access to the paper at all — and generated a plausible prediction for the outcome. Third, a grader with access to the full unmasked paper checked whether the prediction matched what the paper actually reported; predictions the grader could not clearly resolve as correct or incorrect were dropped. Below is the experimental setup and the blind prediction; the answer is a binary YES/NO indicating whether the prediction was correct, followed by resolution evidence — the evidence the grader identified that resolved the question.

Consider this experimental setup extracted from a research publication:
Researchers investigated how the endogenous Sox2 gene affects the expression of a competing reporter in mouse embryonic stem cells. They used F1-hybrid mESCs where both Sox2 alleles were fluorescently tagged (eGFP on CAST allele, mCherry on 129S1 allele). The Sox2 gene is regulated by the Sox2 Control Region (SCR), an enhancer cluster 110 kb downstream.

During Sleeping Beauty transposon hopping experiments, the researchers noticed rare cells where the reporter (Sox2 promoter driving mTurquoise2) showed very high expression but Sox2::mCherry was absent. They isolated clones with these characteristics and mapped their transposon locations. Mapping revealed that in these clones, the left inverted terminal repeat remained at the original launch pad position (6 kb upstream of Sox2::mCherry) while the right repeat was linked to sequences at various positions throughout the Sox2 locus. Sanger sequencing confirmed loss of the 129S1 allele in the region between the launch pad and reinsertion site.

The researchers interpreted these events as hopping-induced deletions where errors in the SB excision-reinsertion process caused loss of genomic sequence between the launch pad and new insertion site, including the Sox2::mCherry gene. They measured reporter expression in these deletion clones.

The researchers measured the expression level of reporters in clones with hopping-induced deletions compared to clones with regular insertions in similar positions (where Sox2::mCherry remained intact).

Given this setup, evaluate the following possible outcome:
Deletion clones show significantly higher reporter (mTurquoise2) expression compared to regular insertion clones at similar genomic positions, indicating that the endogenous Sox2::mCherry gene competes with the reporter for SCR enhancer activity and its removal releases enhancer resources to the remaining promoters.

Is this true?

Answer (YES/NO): YES